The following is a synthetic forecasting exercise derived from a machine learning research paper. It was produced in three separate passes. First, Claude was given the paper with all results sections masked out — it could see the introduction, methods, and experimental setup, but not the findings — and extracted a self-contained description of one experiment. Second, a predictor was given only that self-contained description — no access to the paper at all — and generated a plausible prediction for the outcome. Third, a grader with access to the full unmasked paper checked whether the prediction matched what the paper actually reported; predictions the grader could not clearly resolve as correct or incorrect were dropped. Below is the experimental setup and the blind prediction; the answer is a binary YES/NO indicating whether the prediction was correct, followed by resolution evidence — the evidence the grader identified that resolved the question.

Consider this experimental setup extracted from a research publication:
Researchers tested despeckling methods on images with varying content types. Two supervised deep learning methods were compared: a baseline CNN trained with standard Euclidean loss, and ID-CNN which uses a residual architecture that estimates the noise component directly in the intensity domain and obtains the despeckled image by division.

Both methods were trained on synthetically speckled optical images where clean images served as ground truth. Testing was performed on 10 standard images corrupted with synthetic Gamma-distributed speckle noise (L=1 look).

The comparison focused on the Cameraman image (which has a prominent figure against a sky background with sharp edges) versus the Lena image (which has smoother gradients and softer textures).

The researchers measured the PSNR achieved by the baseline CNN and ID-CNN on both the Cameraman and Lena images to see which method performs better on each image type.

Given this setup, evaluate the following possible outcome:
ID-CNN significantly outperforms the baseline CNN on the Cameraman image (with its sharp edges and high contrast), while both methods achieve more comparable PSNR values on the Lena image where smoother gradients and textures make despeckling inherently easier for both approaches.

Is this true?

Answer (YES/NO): NO